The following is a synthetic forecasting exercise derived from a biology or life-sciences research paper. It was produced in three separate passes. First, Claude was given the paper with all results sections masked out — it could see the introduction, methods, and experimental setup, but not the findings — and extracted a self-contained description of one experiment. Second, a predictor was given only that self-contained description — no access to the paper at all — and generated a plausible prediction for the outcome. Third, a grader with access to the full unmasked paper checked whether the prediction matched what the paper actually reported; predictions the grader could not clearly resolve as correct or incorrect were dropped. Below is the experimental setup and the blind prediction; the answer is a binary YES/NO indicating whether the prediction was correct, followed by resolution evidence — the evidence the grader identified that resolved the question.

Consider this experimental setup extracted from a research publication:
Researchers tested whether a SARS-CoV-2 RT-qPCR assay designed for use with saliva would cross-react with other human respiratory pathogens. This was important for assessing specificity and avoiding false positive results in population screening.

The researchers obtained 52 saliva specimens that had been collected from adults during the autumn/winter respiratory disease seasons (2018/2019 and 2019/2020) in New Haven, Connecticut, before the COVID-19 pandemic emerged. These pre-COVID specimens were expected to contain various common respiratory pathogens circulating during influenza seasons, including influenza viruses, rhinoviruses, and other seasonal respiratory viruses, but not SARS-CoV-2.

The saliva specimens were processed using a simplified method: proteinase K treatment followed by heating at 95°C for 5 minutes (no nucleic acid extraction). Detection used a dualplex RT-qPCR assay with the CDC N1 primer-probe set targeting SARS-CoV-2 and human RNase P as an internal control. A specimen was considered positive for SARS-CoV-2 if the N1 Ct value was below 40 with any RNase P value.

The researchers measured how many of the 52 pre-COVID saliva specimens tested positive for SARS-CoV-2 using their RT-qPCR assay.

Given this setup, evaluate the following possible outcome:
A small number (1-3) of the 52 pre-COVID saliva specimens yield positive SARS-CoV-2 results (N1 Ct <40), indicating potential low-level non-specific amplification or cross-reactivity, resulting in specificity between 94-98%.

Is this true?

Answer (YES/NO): NO